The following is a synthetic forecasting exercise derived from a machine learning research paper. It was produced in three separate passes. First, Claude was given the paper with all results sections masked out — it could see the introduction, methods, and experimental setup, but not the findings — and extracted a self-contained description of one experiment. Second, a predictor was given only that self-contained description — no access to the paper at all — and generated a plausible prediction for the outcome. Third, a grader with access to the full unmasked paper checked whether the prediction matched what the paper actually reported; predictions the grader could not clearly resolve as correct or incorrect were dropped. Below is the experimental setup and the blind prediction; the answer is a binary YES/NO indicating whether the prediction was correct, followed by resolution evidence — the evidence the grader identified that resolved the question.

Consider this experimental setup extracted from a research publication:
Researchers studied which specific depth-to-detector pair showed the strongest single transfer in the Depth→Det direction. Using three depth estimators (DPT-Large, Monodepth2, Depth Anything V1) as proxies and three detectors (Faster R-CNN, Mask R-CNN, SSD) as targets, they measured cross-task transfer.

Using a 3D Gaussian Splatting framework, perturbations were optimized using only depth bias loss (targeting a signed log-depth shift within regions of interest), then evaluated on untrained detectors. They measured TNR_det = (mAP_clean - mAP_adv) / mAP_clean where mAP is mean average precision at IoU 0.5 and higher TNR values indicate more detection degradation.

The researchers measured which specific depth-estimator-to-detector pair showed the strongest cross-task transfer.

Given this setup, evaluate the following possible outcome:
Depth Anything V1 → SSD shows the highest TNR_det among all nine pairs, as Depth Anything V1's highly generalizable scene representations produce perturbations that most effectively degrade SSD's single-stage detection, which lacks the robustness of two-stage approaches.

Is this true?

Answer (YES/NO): NO